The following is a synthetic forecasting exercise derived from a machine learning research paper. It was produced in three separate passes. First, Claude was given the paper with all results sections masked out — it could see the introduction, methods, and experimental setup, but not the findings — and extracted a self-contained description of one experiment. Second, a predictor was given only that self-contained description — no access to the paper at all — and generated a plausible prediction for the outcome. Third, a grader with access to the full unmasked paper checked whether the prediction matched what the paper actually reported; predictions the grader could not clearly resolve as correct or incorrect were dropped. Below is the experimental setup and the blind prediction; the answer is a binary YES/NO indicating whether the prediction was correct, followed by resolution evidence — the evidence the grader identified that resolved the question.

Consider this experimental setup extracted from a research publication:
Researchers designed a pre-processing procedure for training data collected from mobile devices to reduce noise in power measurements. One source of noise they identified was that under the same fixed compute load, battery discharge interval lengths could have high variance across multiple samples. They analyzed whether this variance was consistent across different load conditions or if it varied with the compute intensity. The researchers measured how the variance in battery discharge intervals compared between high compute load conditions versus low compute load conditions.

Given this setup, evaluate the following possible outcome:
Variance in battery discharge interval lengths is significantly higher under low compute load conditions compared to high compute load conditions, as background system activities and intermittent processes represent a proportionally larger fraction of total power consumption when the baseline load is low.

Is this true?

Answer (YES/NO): YES